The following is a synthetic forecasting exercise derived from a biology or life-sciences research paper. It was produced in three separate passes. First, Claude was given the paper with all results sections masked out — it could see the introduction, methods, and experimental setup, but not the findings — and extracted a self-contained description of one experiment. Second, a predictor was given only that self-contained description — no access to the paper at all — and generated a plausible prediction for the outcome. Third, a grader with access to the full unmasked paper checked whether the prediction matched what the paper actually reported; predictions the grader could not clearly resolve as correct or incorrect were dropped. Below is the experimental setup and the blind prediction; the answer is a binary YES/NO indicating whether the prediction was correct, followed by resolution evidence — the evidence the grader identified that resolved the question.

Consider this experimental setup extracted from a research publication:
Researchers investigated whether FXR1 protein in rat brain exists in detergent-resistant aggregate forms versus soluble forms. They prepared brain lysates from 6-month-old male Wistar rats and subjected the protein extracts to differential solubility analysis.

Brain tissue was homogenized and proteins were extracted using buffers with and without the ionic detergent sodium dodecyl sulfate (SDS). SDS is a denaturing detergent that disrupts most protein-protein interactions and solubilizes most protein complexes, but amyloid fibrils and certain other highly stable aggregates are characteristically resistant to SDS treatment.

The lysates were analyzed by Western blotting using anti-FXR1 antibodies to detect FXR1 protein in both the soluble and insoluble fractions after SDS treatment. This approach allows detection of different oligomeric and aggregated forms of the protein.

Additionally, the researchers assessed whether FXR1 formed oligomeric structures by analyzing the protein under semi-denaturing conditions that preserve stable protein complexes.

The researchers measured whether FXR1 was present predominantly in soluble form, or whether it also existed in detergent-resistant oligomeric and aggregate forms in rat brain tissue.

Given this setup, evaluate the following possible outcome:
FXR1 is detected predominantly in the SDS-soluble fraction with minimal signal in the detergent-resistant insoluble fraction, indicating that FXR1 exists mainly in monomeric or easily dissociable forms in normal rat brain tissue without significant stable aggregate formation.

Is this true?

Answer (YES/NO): NO